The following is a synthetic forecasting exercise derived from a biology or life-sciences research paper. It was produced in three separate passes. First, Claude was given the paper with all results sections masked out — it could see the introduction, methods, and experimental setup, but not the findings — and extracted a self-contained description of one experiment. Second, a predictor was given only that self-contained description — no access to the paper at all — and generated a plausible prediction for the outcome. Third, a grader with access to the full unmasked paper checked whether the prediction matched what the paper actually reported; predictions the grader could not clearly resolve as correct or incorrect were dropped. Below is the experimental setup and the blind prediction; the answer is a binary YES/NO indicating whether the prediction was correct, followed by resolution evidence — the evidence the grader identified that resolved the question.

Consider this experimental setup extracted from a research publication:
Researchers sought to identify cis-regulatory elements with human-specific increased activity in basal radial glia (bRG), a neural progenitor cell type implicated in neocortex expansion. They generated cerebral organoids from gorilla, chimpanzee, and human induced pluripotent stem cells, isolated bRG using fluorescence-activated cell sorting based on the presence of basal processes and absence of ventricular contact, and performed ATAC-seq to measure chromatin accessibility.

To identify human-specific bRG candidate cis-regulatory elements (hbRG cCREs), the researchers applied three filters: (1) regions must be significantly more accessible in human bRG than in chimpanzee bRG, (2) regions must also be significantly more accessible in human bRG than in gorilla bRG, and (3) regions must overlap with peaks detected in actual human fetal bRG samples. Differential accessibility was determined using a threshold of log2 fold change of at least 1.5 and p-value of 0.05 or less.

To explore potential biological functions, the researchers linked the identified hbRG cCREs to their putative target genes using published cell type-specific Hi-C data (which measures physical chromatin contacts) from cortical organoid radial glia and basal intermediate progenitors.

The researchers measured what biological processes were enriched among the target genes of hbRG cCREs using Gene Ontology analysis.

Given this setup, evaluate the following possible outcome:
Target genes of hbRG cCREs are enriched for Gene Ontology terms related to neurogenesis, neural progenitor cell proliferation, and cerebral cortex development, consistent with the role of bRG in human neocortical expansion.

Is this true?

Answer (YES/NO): NO